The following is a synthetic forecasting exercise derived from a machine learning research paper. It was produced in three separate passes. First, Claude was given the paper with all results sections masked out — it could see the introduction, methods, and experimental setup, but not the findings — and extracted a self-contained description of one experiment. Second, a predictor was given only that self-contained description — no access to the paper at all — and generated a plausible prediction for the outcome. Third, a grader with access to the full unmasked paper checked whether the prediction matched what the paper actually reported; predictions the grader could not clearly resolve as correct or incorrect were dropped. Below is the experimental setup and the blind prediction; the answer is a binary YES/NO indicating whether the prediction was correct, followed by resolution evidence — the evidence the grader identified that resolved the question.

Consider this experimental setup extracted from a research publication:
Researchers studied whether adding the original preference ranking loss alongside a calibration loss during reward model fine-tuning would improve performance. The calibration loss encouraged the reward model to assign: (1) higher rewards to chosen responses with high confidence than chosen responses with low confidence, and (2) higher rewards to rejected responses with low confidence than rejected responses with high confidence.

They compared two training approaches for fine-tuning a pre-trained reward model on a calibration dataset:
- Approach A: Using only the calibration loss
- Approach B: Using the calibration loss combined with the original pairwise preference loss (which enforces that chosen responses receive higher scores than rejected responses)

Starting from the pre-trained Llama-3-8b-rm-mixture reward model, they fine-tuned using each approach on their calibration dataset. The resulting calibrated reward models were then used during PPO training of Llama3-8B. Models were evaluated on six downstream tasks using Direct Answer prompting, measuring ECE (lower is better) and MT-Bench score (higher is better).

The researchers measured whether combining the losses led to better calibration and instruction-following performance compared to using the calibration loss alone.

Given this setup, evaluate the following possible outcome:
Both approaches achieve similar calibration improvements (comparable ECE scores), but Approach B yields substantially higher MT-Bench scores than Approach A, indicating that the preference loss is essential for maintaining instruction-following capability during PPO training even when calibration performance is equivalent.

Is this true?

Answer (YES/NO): NO